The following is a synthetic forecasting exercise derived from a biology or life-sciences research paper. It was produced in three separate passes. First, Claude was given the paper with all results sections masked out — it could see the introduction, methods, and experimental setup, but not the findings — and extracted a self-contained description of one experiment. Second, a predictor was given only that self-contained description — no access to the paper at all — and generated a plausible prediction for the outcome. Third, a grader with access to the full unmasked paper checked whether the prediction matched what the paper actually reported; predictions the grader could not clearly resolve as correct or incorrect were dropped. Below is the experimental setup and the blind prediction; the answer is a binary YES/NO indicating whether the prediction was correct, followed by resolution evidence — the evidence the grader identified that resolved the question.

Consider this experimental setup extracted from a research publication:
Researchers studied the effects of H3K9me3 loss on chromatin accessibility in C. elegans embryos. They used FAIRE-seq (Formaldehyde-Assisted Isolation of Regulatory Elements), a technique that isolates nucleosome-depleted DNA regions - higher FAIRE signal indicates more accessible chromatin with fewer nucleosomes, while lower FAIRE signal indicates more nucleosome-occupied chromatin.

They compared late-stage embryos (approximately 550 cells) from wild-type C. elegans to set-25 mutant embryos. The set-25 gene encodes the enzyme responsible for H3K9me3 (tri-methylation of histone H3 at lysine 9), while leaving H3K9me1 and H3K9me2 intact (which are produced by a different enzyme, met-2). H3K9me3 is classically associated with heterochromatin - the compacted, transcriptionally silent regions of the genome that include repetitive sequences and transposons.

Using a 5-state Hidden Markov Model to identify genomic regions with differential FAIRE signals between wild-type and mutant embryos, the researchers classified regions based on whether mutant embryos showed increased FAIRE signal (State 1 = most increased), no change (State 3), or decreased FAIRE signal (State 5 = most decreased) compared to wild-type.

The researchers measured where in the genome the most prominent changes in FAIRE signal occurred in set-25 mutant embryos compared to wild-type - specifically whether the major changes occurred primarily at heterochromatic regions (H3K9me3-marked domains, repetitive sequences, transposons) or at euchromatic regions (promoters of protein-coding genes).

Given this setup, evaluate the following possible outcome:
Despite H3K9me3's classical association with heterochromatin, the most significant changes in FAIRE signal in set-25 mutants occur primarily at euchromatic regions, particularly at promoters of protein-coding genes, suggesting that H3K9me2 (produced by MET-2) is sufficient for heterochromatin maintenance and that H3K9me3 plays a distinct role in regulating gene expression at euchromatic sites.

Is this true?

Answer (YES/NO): YES